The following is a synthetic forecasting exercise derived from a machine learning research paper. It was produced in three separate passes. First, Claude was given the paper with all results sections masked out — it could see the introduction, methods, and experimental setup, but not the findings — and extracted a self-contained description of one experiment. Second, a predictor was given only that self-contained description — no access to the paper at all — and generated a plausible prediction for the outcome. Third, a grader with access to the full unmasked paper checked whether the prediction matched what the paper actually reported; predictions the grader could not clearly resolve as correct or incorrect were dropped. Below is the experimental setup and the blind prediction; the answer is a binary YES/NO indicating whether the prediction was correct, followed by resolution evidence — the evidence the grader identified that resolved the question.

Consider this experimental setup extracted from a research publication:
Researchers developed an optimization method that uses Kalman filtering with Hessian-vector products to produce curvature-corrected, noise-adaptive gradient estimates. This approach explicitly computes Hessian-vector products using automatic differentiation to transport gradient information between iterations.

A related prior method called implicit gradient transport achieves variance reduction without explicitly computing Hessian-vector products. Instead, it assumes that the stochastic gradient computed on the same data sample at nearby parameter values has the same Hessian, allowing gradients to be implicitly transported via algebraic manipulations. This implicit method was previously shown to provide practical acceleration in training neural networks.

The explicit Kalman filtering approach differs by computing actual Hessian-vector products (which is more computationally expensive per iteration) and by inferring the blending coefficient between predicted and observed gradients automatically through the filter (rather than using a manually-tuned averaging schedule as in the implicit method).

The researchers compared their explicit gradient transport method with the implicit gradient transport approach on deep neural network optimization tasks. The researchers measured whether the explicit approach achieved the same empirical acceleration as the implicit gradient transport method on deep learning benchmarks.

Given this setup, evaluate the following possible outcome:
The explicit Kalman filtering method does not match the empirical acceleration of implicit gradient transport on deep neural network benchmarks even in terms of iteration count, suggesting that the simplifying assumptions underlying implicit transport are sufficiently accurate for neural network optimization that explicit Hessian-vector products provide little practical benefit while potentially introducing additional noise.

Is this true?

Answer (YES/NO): YES